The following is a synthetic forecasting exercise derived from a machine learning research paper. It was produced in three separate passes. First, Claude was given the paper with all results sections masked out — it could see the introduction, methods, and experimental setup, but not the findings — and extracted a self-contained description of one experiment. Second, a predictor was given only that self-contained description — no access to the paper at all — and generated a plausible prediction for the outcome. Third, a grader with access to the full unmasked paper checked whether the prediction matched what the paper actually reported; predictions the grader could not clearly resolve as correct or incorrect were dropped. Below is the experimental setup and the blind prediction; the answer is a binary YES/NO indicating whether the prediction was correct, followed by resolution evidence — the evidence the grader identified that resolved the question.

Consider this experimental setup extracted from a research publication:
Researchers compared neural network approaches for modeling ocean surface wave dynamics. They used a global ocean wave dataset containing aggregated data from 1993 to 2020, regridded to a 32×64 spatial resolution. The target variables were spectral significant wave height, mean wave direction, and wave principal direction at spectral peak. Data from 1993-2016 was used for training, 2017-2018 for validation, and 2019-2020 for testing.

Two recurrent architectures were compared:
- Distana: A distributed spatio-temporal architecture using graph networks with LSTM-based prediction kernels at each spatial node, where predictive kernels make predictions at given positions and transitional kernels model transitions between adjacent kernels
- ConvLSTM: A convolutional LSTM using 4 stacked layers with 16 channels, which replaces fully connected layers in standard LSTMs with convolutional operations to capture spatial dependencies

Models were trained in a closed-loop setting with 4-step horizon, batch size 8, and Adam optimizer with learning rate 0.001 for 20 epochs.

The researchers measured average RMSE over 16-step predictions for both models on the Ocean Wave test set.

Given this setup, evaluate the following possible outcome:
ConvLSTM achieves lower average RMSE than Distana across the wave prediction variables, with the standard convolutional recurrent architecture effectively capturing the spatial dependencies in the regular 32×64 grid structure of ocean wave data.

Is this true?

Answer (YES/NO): NO